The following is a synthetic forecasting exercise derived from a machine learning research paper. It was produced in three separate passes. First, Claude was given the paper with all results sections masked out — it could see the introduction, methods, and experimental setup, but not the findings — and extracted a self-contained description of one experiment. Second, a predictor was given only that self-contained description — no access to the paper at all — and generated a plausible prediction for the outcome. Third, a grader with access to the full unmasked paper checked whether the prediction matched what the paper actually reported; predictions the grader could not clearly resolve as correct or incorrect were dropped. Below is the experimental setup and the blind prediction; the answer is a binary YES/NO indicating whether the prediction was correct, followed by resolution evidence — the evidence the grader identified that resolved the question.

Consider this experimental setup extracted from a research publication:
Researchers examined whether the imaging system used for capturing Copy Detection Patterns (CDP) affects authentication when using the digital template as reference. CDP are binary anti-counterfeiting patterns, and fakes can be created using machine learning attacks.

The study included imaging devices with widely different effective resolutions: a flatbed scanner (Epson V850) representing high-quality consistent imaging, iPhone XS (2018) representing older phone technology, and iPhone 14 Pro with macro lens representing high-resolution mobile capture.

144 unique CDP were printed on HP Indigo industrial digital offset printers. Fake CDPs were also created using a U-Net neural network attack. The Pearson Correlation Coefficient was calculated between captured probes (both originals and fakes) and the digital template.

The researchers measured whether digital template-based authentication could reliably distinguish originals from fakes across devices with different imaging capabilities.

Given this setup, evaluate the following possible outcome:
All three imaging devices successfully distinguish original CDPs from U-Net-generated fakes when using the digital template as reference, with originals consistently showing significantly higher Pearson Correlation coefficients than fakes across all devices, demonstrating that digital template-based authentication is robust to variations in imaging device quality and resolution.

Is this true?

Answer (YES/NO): NO